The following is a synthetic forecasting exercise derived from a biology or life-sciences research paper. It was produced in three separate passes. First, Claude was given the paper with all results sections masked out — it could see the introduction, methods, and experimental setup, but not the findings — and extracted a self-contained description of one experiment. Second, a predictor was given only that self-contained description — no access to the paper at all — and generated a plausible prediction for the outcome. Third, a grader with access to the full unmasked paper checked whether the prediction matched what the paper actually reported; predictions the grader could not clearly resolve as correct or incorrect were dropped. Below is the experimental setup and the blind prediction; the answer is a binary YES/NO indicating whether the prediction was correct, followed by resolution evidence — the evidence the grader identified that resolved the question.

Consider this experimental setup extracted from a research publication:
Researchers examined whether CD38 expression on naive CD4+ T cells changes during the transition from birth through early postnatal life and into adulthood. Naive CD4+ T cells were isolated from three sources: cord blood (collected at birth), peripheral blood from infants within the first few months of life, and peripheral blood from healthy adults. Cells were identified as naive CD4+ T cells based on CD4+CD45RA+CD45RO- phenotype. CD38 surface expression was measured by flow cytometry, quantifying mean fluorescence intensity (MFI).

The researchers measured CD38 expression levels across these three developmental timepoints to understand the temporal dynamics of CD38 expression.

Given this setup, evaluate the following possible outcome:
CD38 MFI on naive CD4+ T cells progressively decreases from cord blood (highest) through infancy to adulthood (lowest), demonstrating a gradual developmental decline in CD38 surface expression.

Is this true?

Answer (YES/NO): YES